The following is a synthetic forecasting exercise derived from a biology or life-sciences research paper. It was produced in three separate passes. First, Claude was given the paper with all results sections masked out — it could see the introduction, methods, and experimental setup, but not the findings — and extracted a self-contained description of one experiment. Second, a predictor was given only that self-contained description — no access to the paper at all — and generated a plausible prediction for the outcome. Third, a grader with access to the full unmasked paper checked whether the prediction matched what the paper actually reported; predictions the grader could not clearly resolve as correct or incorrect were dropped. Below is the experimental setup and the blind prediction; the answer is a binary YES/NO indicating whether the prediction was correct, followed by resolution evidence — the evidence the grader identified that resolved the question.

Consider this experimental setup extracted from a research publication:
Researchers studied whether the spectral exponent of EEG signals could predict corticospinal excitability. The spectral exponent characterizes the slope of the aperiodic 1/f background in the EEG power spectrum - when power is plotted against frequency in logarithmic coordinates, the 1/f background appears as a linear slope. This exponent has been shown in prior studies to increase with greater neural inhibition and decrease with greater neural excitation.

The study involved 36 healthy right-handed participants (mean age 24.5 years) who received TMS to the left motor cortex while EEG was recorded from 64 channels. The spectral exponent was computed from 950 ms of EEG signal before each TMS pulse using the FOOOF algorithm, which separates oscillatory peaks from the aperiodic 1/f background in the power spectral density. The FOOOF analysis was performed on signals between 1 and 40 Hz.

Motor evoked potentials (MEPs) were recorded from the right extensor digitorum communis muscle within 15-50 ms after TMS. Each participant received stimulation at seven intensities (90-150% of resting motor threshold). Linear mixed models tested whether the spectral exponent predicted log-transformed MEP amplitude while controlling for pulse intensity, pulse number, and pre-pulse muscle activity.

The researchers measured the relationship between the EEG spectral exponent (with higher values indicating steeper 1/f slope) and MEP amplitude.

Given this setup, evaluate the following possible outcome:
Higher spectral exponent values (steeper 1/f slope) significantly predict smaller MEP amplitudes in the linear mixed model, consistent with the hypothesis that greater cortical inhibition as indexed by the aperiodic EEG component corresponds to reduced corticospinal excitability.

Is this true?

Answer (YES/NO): YES